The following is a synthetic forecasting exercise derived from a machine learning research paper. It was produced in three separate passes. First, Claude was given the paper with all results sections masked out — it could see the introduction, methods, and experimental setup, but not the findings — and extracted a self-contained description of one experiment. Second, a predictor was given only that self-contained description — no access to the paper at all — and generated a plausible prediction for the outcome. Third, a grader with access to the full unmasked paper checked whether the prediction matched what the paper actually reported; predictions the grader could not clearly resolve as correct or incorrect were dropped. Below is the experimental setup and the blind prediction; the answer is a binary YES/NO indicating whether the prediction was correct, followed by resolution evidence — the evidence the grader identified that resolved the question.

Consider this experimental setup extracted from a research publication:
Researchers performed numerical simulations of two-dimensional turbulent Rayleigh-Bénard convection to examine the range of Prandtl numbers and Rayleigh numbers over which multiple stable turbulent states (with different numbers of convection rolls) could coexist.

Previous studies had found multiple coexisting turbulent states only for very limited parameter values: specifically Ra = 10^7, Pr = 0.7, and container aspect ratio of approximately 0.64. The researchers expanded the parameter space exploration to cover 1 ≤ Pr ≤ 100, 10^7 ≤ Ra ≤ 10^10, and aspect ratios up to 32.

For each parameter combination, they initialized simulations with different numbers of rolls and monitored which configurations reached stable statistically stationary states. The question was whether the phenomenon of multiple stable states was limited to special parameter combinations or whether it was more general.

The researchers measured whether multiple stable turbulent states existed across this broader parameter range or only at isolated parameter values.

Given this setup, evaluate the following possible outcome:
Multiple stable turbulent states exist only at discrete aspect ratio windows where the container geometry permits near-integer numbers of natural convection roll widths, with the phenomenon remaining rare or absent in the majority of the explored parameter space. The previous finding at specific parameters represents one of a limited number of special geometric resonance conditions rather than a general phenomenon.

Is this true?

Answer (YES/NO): NO